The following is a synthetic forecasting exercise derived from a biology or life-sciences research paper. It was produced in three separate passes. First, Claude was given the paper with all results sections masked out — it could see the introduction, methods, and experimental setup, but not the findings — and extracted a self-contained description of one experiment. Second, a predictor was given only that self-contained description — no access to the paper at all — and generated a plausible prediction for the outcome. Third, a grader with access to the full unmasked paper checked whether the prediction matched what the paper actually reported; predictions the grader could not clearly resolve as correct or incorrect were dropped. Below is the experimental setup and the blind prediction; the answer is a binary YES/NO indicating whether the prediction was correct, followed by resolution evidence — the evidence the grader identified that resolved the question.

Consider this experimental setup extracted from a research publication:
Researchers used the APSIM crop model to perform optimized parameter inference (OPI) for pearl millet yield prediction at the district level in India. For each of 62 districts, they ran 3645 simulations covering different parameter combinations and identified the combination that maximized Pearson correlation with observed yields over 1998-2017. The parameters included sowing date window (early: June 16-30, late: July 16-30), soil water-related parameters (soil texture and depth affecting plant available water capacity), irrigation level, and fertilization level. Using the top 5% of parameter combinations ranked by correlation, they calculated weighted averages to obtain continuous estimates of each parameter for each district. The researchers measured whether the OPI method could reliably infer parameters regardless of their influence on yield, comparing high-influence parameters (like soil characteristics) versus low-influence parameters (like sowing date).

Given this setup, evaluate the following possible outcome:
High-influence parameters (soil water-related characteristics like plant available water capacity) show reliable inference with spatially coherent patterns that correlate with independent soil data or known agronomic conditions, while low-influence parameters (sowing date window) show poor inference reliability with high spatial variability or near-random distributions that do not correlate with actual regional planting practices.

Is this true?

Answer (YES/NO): YES